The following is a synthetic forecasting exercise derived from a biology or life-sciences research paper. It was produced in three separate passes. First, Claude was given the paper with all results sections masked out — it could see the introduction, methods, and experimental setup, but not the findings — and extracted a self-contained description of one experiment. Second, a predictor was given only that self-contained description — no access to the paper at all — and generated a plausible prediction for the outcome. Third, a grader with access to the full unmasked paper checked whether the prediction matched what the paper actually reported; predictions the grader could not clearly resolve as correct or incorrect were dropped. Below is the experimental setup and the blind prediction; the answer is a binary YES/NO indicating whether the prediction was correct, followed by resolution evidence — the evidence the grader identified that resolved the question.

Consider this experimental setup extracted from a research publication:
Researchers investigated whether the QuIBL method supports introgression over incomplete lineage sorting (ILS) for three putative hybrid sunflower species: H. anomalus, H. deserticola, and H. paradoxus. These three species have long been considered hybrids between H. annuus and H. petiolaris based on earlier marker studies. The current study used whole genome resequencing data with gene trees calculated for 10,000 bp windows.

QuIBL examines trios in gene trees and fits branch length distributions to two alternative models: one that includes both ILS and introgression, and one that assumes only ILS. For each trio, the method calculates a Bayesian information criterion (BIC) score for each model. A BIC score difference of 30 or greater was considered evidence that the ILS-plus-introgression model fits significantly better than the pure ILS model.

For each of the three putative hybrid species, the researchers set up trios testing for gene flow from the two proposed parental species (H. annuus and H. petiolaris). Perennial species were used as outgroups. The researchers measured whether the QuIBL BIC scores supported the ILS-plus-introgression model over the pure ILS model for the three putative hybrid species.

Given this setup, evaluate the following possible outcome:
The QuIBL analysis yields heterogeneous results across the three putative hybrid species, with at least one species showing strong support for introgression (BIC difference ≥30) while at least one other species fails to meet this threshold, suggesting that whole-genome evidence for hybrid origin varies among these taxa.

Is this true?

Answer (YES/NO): NO